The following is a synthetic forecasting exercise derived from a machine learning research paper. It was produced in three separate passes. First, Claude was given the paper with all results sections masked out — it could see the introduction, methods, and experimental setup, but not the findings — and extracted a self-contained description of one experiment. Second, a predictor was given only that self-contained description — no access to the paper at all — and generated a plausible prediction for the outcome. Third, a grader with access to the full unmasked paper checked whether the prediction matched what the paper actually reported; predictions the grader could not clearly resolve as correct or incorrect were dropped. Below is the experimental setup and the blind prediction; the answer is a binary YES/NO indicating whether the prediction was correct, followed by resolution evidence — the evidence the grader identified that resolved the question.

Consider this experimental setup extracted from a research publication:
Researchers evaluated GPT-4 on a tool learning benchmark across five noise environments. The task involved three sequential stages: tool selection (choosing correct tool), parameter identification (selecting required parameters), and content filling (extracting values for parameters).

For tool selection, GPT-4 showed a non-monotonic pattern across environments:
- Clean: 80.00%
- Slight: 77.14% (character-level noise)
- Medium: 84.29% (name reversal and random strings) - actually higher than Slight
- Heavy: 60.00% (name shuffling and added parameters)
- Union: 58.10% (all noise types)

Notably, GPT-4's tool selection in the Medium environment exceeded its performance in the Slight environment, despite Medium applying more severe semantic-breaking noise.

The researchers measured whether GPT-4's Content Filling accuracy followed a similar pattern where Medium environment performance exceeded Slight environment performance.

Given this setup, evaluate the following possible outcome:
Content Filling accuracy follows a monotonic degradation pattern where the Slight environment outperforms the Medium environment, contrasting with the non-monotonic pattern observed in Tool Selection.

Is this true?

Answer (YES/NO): NO